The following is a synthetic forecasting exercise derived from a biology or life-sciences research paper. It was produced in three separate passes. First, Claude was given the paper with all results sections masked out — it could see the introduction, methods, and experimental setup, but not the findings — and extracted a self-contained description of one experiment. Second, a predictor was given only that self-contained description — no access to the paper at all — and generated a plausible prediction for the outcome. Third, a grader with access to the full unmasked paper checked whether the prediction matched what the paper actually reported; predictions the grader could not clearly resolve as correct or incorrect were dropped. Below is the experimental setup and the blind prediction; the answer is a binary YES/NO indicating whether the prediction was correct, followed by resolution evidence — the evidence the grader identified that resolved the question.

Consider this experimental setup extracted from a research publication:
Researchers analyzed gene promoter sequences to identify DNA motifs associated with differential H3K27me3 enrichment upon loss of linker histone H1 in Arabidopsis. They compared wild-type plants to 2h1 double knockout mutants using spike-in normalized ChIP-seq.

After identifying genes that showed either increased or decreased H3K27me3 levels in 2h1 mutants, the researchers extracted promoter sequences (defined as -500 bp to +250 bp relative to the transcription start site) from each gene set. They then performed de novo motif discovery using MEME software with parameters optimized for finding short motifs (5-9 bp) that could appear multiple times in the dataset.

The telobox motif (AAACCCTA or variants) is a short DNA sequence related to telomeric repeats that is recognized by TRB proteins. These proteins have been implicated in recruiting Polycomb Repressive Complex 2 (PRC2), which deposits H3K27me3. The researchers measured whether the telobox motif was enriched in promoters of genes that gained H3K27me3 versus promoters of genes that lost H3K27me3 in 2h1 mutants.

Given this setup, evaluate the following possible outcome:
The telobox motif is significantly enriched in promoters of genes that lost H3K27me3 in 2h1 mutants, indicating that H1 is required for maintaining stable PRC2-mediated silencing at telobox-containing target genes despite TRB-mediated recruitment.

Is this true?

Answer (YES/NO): NO